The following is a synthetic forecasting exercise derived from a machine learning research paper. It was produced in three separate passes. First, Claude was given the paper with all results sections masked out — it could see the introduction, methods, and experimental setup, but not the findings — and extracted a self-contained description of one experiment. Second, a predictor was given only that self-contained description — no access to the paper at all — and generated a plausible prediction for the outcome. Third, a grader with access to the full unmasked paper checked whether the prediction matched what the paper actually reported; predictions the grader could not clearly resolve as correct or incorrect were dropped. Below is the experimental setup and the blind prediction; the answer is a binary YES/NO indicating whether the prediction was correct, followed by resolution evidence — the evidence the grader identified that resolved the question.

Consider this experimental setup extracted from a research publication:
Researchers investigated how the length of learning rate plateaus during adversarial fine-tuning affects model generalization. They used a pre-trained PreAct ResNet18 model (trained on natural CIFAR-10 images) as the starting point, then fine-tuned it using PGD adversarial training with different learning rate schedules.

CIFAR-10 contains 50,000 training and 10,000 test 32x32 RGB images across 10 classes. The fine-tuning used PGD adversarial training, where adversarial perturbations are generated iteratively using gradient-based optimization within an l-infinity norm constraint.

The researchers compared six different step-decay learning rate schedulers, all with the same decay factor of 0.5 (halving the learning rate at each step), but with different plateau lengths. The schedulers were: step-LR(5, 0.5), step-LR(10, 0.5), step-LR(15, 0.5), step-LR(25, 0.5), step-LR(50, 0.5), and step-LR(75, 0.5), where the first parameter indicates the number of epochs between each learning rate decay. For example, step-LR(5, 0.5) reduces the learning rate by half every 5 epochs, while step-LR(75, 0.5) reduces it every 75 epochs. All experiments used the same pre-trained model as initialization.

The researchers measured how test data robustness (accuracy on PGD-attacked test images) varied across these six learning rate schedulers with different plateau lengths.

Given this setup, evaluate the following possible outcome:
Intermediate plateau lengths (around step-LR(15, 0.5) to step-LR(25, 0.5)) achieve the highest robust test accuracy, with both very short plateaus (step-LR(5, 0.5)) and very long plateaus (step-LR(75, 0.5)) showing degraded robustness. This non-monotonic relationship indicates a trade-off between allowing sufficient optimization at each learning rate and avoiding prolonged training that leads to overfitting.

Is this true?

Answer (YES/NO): NO